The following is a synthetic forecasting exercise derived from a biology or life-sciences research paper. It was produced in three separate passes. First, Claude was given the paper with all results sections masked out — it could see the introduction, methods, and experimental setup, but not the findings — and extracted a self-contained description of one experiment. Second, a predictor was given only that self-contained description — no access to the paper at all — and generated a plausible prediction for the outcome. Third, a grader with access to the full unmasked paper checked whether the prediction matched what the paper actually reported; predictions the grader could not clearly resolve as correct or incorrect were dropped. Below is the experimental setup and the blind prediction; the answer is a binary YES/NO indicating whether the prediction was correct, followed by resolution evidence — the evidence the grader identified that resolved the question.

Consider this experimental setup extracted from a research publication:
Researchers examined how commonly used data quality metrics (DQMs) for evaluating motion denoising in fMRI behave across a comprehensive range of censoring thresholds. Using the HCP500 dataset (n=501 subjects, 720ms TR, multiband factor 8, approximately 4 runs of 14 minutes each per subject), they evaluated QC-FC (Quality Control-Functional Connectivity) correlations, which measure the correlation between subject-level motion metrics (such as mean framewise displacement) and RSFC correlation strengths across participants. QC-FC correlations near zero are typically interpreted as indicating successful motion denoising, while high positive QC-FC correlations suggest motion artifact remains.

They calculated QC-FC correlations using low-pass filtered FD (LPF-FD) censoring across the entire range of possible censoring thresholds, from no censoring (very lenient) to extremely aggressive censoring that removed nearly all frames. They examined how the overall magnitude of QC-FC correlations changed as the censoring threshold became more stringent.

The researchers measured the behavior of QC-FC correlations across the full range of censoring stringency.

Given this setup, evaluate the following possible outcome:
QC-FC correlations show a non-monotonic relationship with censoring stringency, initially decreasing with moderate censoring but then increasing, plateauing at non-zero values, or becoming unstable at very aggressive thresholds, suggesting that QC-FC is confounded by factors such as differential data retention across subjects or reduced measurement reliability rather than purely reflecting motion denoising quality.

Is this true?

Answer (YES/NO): YES